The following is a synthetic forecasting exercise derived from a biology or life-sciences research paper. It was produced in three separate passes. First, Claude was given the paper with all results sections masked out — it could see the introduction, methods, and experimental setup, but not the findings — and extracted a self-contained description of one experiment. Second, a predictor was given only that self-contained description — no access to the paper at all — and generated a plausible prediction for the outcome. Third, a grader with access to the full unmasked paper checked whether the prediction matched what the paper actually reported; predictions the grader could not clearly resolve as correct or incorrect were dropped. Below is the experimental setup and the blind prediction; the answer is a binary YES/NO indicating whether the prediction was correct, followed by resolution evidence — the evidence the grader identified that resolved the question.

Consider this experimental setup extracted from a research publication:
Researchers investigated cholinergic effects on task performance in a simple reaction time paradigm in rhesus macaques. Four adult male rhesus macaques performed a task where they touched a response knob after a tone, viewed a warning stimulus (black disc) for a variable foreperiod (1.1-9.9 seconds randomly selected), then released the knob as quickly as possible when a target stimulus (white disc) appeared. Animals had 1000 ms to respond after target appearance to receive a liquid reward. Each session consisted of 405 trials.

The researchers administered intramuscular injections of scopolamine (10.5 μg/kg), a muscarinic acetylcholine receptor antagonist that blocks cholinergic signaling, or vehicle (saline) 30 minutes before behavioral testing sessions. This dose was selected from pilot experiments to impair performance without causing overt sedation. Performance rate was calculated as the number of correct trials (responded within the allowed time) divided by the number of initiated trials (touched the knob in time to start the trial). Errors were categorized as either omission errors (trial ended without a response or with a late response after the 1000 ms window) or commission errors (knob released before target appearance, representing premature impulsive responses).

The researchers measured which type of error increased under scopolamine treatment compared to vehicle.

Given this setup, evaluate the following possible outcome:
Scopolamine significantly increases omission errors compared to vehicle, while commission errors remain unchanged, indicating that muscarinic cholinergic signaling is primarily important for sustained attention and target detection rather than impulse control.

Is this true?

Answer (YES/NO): YES